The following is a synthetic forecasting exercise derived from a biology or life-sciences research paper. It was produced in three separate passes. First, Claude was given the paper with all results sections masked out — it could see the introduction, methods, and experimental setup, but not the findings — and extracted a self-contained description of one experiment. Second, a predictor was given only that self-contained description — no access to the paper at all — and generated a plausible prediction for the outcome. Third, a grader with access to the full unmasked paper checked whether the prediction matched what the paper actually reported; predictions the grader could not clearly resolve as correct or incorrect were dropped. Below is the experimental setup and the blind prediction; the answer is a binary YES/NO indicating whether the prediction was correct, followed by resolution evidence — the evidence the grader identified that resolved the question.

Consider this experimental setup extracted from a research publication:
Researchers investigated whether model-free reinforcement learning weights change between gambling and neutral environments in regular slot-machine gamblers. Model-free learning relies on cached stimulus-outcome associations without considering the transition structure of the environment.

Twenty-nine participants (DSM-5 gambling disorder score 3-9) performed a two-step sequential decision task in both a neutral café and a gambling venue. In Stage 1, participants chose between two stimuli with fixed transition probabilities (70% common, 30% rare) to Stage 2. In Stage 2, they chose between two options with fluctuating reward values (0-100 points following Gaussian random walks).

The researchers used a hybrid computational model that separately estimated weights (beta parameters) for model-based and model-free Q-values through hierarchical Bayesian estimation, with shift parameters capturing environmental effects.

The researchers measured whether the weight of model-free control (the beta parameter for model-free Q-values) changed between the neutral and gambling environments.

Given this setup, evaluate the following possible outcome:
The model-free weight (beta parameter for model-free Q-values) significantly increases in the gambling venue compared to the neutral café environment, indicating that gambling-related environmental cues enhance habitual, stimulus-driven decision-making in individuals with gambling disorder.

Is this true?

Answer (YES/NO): NO